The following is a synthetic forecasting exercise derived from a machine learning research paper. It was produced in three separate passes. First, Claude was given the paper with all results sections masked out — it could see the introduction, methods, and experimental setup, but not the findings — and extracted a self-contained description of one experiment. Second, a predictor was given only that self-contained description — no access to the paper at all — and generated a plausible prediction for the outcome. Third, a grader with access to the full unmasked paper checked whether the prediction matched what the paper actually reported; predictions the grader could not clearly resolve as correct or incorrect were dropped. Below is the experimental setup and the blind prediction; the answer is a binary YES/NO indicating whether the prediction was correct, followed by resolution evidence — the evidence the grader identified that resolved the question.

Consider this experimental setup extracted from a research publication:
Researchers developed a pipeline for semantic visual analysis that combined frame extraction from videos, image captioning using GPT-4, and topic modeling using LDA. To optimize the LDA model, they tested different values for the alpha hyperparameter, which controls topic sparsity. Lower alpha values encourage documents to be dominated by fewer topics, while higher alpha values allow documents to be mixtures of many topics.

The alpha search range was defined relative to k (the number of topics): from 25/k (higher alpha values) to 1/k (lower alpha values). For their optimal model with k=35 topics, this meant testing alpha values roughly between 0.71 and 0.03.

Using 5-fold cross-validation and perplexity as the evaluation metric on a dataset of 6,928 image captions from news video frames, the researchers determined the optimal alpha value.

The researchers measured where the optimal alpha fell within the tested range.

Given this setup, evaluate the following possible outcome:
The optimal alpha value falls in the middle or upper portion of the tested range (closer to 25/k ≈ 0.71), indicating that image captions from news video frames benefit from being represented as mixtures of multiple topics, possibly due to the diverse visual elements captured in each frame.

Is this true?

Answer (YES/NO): NO